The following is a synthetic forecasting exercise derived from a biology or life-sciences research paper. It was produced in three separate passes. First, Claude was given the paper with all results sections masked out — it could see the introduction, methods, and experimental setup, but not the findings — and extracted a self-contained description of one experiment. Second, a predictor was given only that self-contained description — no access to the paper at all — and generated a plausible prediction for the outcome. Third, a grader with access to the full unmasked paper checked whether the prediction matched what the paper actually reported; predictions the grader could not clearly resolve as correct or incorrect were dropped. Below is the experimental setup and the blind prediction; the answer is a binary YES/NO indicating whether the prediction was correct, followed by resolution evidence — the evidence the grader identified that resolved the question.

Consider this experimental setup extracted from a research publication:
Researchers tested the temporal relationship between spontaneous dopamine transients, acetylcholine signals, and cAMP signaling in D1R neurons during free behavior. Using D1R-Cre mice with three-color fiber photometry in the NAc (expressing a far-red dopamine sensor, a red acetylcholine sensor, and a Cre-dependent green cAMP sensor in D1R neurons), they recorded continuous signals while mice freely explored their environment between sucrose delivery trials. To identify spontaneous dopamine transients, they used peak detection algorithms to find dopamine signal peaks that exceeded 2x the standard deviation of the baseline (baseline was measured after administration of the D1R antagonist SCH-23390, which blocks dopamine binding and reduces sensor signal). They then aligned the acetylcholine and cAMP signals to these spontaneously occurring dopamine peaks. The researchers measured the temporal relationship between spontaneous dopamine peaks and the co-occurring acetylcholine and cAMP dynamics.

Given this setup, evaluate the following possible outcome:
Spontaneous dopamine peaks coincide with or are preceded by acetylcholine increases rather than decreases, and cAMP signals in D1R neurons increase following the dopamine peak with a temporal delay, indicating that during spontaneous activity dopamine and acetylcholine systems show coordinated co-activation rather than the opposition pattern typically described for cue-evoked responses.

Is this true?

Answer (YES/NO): NO